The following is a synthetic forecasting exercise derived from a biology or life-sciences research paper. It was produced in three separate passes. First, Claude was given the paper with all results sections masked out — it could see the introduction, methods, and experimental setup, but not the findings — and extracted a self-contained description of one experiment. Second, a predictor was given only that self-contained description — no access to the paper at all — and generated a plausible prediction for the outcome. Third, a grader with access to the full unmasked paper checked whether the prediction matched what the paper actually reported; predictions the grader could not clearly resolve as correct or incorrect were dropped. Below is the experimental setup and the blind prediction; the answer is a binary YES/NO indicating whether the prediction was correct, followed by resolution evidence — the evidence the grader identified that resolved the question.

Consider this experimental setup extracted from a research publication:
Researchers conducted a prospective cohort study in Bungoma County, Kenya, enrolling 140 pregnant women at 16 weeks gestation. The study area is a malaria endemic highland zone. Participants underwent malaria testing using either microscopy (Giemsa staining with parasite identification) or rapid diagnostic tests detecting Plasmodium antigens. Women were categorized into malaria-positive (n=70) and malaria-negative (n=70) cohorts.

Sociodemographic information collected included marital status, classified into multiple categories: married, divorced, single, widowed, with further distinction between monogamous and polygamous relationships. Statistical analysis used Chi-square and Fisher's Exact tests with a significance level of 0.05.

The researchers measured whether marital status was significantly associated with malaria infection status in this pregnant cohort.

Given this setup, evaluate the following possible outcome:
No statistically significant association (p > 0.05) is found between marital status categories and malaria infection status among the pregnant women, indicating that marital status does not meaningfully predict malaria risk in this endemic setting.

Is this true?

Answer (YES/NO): NO